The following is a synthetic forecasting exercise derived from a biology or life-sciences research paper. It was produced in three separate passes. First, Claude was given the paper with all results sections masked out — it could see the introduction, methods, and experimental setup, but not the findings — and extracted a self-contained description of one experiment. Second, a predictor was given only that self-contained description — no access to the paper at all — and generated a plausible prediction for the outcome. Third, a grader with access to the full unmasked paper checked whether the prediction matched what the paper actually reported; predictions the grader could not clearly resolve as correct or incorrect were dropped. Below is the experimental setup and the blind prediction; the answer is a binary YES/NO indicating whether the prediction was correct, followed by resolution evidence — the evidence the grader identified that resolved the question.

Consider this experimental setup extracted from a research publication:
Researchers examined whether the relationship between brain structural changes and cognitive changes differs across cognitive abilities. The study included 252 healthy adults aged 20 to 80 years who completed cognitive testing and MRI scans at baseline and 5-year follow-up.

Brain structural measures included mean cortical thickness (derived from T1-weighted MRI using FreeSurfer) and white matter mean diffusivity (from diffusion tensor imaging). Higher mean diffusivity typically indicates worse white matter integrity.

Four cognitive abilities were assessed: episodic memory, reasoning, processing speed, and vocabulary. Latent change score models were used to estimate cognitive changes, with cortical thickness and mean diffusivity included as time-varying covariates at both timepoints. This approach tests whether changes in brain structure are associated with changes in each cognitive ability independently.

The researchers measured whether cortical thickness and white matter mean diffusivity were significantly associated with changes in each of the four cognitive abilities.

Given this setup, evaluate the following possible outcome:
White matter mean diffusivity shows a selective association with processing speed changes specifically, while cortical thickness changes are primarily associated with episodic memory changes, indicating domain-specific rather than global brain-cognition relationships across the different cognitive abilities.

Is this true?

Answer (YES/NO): NO